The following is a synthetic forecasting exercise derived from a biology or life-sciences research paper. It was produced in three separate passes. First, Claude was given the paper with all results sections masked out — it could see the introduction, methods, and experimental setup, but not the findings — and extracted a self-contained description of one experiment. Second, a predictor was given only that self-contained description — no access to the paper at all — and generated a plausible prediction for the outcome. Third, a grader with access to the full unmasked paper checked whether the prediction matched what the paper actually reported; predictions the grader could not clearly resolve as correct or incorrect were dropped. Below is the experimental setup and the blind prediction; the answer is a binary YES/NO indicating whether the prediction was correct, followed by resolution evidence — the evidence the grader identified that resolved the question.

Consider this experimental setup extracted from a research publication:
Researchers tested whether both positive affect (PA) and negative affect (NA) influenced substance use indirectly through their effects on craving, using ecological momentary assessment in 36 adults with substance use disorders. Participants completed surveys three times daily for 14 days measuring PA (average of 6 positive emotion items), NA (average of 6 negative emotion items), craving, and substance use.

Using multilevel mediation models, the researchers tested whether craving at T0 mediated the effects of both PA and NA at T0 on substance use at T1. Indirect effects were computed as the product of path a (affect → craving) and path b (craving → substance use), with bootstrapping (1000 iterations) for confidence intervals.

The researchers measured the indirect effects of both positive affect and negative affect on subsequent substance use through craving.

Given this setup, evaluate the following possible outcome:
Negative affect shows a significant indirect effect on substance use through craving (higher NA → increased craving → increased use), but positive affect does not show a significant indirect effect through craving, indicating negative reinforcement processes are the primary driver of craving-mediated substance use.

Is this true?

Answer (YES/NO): NO